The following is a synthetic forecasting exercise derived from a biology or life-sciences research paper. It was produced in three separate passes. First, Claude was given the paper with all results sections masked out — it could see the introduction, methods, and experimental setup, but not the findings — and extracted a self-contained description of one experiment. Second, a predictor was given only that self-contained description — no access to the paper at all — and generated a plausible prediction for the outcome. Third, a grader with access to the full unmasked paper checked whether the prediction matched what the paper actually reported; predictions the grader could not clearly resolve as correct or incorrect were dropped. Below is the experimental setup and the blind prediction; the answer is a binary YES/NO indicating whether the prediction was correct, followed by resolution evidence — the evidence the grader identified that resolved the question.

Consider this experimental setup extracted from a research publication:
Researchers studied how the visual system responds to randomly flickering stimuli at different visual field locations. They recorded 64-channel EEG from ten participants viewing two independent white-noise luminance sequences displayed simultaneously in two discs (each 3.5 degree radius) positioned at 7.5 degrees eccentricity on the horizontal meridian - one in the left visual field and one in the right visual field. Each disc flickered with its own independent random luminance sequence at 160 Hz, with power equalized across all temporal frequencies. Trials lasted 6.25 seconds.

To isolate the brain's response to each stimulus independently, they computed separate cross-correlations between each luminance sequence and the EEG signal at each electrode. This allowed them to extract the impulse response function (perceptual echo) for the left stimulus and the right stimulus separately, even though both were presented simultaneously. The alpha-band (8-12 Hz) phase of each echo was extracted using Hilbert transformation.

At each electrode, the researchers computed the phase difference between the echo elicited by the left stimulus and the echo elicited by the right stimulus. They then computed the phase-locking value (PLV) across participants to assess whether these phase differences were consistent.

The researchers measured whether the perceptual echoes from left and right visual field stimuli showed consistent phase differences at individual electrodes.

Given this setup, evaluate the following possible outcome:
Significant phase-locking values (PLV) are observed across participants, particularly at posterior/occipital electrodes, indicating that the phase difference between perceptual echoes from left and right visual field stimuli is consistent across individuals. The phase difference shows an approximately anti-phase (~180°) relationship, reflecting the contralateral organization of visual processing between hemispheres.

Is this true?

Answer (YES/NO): NO